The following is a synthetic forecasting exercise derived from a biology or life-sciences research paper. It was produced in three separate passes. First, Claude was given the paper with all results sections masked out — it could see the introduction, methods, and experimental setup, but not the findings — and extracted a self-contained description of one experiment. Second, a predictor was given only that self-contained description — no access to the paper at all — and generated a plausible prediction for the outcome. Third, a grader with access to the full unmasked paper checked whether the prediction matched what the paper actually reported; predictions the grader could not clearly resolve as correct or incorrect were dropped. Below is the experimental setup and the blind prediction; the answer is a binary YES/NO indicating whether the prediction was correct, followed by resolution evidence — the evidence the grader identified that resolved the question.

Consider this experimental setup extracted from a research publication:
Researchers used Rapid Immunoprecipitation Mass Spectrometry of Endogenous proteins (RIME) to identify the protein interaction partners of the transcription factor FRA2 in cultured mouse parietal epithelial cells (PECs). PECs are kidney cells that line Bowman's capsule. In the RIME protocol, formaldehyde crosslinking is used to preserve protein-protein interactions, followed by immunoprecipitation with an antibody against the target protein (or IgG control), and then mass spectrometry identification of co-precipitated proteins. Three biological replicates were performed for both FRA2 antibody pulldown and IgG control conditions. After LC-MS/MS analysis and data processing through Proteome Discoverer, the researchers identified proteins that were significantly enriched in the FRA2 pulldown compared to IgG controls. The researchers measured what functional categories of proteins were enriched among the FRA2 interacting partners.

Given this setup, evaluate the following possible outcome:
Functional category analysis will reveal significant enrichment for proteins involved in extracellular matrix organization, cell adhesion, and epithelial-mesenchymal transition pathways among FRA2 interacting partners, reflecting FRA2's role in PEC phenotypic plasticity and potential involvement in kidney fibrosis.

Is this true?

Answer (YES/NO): NO